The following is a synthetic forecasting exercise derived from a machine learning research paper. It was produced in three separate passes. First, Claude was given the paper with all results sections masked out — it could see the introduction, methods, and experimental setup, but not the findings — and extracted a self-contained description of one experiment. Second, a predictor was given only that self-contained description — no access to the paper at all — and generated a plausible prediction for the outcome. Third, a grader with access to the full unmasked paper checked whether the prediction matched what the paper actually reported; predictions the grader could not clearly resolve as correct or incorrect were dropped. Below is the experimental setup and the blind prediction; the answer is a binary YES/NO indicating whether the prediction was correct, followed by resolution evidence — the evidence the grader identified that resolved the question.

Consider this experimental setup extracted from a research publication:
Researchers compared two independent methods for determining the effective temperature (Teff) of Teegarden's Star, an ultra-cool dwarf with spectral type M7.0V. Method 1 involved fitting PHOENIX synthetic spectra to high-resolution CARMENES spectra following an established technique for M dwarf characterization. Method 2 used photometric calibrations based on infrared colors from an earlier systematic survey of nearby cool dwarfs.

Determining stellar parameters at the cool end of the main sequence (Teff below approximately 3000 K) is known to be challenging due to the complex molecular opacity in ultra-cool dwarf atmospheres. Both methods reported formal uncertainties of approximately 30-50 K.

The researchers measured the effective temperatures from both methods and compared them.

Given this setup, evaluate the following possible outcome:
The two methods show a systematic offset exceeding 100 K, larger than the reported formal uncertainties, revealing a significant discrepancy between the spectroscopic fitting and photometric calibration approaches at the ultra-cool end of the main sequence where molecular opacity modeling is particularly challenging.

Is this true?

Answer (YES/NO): YES